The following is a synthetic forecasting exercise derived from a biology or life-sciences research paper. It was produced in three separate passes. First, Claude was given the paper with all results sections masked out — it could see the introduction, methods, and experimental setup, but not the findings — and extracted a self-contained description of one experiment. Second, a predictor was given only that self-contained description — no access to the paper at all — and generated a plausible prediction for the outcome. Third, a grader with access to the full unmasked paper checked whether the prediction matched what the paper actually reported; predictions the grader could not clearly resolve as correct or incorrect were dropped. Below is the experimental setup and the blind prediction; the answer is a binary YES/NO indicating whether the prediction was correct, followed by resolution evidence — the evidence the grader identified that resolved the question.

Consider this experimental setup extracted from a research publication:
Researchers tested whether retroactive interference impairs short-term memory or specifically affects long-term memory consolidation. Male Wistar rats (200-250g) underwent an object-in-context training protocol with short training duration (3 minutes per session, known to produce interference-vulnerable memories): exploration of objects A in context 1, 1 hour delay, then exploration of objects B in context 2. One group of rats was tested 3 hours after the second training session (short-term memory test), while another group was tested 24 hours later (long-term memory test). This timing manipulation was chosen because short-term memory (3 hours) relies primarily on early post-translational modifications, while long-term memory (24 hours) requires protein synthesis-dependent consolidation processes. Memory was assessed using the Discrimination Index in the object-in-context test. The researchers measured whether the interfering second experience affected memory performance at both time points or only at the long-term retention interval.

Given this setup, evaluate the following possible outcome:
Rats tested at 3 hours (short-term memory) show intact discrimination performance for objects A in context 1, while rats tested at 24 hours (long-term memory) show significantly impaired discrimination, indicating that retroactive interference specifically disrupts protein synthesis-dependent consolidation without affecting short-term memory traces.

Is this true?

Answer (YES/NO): YES